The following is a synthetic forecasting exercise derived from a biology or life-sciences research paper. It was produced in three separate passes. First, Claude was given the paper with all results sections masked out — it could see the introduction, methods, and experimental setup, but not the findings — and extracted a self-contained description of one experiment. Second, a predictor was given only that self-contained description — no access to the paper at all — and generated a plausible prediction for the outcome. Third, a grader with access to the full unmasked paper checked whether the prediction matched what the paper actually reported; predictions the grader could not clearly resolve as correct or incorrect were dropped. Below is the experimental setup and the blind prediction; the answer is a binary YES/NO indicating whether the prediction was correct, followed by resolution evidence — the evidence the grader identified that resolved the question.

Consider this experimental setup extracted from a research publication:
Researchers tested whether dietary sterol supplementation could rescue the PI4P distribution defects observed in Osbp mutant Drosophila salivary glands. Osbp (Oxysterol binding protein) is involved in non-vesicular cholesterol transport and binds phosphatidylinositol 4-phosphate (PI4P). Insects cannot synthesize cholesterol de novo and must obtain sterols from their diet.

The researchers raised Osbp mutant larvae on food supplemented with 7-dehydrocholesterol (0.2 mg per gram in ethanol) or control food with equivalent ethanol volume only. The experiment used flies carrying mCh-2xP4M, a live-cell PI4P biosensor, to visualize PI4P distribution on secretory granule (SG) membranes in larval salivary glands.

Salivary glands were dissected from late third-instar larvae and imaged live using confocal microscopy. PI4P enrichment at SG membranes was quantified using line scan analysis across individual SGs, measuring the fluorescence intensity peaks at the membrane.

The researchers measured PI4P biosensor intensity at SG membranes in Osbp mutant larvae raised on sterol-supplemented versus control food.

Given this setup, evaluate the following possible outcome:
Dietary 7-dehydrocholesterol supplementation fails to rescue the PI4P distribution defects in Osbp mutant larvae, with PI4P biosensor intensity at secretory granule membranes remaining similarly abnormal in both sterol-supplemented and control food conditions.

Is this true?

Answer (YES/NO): NO